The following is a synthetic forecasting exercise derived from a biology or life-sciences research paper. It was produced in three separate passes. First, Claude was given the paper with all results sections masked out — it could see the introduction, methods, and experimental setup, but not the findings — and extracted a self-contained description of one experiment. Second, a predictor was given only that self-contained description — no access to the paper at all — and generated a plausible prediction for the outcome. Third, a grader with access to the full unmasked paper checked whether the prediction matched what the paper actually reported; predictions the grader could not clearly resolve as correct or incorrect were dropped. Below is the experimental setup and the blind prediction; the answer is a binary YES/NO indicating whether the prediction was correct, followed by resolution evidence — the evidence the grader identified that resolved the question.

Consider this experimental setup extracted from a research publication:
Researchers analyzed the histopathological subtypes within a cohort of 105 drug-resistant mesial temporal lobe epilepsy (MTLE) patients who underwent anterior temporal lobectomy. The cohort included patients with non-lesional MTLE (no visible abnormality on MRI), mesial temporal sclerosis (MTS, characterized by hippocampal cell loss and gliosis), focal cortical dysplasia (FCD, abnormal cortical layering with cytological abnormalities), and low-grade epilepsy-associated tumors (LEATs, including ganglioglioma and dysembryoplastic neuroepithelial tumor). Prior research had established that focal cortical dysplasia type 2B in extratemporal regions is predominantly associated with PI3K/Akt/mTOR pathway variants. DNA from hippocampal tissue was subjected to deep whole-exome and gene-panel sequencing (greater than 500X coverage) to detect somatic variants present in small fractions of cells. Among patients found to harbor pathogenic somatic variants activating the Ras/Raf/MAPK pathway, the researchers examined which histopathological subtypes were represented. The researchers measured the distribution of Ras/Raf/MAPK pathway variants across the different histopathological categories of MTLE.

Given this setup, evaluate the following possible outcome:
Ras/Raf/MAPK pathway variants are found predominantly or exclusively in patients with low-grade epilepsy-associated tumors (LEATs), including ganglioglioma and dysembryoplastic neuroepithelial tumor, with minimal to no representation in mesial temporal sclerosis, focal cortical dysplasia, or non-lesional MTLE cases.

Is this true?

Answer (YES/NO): NO